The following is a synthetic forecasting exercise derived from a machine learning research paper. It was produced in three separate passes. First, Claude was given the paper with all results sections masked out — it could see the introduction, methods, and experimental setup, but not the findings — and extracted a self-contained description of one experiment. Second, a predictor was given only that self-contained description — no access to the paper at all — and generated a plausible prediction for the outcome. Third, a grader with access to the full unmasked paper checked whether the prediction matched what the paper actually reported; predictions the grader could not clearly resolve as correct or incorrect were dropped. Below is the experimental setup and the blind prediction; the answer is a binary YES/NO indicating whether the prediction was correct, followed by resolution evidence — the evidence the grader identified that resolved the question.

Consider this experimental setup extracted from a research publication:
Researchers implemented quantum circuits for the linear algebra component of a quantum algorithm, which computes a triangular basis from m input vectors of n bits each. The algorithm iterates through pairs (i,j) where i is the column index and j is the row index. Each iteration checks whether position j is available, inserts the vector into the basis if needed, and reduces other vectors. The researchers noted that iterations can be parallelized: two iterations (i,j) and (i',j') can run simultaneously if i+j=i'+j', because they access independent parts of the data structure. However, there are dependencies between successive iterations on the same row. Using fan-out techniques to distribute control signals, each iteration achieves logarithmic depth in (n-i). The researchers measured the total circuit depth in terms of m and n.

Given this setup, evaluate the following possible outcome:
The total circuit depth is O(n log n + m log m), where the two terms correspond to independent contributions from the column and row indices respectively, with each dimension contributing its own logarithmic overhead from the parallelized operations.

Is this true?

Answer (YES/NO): NO